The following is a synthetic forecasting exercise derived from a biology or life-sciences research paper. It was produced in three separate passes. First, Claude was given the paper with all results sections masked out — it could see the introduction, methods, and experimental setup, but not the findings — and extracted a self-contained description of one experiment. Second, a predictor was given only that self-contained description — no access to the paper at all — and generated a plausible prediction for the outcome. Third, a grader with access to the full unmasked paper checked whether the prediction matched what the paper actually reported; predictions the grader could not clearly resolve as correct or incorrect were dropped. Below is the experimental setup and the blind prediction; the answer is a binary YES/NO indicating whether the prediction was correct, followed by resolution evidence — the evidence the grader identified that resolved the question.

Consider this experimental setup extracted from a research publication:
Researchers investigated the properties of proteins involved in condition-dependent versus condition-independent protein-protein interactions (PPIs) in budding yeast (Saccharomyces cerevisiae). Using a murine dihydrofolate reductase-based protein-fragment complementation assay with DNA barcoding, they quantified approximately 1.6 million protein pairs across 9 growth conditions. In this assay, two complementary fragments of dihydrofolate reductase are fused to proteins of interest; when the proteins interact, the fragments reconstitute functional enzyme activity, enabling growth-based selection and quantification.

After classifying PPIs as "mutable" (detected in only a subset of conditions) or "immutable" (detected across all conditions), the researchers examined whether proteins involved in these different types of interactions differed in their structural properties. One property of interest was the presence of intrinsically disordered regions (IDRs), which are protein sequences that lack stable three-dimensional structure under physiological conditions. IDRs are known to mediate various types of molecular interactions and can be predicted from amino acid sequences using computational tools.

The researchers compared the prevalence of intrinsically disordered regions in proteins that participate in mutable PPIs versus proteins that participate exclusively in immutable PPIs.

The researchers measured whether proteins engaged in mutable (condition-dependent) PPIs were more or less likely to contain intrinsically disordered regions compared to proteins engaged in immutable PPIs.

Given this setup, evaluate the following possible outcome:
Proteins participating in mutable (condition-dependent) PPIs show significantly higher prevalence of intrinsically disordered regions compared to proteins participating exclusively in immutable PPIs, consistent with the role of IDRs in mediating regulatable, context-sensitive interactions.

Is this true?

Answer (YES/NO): YES